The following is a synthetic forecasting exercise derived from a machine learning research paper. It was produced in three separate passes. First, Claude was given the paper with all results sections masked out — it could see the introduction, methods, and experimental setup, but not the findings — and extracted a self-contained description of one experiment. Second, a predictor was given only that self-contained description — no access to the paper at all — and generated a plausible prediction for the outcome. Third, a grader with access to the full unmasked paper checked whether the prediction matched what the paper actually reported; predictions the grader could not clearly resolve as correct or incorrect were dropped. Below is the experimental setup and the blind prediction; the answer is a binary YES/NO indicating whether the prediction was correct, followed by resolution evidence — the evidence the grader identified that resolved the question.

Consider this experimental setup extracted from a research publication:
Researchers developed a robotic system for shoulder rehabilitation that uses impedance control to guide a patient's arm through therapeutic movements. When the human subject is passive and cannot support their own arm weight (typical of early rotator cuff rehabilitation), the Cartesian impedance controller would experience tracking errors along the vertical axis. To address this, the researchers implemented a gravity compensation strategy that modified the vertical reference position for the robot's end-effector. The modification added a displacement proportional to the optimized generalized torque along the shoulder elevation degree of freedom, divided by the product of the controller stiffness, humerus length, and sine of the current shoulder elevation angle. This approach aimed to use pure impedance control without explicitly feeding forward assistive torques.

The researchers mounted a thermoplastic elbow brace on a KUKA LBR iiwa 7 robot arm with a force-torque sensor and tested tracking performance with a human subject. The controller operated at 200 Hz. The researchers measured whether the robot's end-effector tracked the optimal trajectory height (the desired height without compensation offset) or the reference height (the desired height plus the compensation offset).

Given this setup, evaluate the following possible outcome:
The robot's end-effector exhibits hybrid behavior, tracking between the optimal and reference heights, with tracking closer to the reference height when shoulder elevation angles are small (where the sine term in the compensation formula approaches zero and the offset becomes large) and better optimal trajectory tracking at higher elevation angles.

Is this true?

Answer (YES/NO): NO